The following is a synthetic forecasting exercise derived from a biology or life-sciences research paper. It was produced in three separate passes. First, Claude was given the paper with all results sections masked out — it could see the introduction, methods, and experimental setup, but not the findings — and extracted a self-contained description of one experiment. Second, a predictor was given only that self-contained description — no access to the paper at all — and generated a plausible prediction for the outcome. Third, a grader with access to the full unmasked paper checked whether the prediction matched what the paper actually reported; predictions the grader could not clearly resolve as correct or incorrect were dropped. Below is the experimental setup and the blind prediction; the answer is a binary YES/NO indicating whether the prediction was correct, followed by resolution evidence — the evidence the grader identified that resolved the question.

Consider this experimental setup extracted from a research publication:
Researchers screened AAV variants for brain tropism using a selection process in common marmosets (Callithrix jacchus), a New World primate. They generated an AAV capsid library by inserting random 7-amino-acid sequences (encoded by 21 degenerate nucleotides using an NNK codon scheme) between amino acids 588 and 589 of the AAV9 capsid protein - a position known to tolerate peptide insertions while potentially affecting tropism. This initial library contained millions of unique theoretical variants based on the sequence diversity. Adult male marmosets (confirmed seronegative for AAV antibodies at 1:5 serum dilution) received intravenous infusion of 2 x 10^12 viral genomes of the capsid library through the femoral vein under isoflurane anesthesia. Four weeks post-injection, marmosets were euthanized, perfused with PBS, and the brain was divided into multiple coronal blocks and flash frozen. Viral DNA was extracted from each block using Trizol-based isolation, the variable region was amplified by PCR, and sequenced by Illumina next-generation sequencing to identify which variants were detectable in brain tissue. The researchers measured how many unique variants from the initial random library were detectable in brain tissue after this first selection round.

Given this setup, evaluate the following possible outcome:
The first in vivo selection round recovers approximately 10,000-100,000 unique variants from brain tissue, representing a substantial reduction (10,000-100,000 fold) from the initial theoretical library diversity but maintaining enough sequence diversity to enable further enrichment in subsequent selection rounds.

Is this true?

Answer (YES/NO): YES